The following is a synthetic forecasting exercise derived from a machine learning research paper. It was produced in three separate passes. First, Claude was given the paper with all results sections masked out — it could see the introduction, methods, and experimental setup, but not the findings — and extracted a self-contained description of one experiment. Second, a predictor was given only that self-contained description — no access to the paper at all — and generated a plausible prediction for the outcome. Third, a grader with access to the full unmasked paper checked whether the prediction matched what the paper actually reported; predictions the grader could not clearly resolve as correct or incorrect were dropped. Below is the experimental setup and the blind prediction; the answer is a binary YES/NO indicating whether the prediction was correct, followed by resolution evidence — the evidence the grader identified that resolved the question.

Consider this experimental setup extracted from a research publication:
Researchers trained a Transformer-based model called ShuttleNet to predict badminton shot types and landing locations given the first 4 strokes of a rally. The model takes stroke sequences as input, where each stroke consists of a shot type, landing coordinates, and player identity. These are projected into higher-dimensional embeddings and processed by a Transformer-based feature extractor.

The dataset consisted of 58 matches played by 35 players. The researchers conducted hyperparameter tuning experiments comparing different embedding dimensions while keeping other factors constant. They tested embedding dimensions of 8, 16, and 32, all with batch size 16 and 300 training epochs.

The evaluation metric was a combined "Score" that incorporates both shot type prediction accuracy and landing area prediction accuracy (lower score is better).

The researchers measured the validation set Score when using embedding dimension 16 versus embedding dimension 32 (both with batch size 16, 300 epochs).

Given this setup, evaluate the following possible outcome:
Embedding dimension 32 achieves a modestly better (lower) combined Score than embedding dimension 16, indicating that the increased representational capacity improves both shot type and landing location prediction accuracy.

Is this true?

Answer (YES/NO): NO